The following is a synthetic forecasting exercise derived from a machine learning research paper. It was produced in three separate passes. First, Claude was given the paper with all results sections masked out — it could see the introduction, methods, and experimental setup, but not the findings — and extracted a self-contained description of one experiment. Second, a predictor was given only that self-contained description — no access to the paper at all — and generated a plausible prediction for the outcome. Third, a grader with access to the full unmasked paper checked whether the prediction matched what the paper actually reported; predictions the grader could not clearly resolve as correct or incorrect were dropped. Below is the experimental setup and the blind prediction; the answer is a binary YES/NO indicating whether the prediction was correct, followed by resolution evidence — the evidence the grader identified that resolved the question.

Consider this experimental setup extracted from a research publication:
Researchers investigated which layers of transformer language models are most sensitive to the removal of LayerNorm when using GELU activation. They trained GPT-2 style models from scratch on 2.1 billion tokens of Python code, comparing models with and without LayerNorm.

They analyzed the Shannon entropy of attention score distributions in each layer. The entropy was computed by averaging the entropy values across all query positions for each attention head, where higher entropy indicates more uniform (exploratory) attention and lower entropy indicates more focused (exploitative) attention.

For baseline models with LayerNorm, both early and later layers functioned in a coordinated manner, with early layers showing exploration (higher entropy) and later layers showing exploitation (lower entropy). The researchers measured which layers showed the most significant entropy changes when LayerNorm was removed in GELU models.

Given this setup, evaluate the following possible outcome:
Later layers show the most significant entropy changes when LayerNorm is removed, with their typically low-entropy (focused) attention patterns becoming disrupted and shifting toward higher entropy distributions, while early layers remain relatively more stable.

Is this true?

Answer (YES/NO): NO